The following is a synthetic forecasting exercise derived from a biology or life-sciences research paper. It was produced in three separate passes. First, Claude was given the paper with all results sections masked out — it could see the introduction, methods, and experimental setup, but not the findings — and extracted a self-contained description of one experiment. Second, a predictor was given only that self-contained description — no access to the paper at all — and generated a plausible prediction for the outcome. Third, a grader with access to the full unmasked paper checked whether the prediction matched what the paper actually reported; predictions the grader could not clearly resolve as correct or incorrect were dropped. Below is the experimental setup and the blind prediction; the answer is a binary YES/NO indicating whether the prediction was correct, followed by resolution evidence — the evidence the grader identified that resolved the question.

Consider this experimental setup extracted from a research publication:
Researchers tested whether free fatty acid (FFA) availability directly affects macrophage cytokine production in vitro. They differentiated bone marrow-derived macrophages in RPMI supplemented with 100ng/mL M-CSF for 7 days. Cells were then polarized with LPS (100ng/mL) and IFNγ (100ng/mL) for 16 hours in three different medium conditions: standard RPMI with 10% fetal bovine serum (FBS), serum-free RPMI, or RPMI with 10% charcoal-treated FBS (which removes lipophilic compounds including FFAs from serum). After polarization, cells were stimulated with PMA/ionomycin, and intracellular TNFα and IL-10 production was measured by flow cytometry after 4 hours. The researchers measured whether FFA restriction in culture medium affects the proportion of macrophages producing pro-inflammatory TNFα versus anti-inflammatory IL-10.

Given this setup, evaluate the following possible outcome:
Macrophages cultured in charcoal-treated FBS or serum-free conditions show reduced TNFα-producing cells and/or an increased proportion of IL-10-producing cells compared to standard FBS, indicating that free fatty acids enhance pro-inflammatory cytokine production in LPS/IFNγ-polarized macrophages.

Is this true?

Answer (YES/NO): NO